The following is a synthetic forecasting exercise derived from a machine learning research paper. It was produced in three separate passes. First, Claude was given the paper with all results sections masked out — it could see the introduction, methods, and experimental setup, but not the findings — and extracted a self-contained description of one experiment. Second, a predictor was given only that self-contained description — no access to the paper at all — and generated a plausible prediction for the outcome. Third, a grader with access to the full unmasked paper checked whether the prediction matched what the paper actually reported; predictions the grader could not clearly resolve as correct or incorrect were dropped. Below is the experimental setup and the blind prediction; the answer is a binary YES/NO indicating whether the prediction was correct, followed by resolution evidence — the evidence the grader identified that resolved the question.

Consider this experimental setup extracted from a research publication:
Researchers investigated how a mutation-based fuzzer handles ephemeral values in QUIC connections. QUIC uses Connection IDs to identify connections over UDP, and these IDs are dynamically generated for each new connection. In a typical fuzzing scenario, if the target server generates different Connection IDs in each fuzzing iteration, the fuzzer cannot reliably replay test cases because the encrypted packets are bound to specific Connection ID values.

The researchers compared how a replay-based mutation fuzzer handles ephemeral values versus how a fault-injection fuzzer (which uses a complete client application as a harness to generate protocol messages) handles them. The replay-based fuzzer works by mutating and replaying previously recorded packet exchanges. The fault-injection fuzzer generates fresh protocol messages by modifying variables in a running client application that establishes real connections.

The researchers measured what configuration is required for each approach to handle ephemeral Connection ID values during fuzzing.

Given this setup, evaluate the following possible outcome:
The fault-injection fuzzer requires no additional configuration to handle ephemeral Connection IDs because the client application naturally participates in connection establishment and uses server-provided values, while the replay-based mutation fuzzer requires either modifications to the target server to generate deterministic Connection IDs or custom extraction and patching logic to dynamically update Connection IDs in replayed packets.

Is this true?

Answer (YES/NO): YES